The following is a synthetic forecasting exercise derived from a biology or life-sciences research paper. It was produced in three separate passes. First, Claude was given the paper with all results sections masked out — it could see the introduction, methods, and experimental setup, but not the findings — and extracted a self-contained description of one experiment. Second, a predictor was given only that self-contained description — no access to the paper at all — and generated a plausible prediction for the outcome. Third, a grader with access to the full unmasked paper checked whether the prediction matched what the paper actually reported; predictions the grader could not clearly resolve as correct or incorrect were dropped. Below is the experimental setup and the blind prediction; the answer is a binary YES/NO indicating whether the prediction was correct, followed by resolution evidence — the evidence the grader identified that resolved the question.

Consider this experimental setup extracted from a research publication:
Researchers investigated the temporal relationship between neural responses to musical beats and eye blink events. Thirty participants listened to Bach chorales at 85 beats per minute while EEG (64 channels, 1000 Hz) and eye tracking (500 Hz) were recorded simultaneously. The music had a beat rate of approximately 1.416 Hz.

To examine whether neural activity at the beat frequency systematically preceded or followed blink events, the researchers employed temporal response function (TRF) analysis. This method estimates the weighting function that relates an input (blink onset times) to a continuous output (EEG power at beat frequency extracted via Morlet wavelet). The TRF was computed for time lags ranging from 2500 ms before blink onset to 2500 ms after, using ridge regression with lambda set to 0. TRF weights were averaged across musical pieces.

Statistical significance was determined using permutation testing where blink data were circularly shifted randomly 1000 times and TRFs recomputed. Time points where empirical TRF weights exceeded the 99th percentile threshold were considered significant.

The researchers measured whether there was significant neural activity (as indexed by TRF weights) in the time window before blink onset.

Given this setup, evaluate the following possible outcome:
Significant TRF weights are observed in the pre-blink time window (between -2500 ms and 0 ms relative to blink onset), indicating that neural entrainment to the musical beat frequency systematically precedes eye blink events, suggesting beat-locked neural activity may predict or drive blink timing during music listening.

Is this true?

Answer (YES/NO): YES